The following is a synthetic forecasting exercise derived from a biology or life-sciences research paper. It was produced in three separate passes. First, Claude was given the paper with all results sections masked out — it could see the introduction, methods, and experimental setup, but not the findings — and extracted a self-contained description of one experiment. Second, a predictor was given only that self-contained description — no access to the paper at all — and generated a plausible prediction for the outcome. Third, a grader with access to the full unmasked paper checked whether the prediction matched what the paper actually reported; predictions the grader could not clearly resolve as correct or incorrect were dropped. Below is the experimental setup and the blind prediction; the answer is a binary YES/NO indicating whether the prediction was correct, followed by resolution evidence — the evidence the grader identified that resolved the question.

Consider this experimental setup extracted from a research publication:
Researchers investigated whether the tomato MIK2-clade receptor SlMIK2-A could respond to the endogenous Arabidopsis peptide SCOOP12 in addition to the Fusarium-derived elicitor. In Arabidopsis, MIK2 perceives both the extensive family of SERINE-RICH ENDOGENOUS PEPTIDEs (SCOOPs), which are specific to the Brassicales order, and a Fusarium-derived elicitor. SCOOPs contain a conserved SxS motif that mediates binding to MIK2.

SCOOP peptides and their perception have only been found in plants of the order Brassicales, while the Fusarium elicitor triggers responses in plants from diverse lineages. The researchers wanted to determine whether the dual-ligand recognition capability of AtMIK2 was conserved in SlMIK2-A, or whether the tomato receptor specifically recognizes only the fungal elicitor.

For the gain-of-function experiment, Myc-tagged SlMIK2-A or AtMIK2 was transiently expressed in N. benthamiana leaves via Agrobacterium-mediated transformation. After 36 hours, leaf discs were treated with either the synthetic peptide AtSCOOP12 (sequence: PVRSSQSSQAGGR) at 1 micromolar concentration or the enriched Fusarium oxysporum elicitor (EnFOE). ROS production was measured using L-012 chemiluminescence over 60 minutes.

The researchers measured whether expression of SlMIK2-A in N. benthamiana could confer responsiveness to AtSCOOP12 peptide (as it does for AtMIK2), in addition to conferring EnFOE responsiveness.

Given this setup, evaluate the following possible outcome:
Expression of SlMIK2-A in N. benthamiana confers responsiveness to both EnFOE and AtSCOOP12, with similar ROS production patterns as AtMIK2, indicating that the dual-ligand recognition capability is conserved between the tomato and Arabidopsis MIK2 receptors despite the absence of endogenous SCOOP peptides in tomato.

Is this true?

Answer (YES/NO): NO